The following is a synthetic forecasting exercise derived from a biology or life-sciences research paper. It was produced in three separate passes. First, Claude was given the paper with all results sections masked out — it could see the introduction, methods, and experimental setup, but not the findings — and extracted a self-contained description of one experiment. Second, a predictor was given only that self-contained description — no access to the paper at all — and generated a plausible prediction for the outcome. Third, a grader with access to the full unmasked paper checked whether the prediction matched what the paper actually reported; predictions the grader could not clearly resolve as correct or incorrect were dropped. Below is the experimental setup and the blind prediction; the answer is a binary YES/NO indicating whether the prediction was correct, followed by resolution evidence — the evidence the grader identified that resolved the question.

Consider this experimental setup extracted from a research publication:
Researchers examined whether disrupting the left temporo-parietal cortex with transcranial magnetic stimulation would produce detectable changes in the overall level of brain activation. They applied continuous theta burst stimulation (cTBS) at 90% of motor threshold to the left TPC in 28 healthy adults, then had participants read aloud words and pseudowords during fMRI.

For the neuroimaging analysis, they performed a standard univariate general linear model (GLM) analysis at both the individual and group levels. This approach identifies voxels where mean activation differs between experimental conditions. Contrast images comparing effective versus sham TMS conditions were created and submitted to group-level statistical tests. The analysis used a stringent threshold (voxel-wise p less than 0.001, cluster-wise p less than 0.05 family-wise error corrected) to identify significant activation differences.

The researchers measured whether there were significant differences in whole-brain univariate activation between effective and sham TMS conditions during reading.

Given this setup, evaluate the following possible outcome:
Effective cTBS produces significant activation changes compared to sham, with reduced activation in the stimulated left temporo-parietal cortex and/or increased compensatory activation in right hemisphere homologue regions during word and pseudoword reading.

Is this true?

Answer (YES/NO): NO